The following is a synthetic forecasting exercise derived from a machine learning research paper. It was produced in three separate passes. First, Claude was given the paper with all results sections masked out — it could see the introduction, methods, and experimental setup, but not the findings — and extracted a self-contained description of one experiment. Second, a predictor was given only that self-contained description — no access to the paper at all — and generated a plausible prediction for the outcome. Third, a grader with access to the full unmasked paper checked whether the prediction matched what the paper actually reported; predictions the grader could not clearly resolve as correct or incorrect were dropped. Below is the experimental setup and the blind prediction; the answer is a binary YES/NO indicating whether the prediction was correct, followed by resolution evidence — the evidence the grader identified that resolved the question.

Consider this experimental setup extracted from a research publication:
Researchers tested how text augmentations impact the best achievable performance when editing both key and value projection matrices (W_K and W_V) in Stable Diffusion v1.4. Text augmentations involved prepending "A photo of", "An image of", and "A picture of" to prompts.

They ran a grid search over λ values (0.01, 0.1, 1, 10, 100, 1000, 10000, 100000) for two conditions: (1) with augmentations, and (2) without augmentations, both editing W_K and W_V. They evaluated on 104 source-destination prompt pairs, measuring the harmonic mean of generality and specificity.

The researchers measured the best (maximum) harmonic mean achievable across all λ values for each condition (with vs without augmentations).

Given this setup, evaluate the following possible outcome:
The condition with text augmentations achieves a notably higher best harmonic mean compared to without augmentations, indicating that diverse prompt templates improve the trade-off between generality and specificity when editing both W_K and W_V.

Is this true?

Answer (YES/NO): NO